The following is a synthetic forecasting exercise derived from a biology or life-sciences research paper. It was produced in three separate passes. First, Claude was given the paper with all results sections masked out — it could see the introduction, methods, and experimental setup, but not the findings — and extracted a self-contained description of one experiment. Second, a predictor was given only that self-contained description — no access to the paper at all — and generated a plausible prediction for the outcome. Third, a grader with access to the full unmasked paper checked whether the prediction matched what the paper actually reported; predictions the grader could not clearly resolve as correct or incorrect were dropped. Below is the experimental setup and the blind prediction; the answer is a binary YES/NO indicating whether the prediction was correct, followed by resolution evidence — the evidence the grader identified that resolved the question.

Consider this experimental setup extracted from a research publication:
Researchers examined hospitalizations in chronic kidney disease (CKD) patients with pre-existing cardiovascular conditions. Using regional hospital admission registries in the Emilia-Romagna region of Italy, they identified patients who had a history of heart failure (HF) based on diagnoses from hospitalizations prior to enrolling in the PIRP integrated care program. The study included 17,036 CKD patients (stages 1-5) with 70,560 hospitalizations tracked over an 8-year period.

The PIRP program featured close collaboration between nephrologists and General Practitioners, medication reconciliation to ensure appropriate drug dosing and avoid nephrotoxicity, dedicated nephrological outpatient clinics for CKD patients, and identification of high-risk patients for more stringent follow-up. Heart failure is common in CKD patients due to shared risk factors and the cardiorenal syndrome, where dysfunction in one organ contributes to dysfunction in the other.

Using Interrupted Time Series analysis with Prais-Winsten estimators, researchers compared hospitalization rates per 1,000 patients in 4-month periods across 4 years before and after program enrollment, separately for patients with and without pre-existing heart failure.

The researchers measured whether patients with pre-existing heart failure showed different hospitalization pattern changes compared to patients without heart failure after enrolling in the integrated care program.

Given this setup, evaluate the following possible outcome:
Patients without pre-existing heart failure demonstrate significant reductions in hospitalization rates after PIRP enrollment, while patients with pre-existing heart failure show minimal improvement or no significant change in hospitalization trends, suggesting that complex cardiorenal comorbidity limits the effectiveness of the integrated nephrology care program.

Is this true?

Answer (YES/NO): NO